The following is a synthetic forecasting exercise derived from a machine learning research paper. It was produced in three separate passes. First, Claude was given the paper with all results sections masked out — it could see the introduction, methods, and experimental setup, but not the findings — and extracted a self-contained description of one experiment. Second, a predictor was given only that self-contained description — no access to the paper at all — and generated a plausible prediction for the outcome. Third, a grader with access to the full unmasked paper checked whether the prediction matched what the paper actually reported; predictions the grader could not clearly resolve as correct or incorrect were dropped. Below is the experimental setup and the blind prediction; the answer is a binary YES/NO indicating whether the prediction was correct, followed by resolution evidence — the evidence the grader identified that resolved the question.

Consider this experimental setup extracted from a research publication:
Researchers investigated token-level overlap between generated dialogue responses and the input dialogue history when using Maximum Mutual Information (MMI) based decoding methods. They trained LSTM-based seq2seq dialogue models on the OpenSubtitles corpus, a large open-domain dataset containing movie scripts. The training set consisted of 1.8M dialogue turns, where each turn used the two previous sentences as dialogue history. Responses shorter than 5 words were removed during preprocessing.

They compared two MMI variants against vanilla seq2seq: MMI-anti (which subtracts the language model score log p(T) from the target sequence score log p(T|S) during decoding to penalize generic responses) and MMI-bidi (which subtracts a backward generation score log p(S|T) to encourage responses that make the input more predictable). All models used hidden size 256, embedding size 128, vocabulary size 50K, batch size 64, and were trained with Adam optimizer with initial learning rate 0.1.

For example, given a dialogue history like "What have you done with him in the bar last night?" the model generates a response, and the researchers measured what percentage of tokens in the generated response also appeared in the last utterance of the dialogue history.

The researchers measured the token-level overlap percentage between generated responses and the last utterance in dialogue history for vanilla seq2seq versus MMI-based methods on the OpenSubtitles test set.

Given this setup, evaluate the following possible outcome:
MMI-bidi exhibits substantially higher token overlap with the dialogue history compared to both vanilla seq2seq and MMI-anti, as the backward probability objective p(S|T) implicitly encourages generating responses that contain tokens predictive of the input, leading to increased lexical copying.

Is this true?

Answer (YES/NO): YES